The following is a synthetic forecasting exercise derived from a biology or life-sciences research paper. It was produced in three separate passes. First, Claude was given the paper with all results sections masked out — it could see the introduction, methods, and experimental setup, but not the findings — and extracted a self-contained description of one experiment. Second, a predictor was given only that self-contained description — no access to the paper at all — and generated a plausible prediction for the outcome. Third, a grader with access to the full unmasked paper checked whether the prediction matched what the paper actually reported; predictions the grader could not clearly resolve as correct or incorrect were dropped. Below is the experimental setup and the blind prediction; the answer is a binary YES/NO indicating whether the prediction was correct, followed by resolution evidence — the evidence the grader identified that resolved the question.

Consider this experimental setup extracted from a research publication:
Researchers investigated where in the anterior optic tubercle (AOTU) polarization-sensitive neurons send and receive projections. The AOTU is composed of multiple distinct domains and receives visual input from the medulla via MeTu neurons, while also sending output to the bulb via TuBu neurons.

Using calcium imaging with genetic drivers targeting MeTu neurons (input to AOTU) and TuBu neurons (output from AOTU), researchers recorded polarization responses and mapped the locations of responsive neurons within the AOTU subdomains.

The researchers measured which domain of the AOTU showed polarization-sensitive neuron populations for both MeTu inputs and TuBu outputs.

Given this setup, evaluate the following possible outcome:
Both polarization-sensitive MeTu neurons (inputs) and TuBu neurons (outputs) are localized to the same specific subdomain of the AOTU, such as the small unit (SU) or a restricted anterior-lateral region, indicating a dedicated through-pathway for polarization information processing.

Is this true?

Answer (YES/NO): YES